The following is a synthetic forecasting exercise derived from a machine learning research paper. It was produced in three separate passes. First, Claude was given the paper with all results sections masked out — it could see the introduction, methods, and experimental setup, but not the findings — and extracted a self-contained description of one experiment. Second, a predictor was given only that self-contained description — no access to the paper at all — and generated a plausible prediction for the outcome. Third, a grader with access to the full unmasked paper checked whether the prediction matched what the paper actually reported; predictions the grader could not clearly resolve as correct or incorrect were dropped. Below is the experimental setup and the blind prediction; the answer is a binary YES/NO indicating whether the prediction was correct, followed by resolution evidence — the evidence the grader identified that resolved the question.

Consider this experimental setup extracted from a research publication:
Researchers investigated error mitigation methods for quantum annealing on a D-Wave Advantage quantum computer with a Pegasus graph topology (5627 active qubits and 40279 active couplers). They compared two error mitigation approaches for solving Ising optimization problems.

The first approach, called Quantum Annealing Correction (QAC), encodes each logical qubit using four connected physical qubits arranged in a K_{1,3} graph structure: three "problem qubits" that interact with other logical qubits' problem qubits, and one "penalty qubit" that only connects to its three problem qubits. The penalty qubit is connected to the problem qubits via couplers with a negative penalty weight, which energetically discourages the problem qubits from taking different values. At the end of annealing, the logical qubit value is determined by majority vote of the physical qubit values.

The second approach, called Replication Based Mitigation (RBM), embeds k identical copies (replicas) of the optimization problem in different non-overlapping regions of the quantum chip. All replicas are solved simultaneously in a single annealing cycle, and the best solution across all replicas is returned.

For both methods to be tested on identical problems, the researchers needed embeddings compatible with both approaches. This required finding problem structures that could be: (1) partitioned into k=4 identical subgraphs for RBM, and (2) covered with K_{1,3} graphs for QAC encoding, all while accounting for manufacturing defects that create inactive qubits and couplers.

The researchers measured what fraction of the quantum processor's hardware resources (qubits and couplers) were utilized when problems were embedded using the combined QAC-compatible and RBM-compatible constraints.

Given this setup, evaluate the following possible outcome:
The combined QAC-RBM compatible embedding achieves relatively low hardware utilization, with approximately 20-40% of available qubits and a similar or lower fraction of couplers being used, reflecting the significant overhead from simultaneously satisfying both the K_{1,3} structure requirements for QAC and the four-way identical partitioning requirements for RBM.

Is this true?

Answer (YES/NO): NO